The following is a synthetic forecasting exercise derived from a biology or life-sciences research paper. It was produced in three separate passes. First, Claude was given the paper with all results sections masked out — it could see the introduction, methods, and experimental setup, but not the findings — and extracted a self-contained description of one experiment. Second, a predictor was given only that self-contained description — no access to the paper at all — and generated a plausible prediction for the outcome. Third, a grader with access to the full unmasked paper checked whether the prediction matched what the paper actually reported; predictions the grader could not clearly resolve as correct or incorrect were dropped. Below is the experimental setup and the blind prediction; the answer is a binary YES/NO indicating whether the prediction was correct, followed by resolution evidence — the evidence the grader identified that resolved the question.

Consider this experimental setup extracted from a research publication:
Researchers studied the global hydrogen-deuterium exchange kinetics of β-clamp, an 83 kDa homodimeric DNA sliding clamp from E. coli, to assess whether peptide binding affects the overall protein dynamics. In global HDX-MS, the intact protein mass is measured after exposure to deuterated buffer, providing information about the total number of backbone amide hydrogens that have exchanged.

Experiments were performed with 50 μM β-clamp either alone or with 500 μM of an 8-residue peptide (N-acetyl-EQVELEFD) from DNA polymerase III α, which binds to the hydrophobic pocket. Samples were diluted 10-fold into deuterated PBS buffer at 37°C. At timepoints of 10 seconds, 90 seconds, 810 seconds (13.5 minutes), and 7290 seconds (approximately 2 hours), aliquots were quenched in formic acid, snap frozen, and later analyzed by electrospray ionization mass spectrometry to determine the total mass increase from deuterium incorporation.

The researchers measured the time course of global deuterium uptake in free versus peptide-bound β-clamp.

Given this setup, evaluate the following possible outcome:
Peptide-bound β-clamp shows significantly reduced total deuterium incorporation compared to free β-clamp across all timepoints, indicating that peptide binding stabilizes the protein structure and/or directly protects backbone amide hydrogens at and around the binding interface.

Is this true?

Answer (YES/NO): NO